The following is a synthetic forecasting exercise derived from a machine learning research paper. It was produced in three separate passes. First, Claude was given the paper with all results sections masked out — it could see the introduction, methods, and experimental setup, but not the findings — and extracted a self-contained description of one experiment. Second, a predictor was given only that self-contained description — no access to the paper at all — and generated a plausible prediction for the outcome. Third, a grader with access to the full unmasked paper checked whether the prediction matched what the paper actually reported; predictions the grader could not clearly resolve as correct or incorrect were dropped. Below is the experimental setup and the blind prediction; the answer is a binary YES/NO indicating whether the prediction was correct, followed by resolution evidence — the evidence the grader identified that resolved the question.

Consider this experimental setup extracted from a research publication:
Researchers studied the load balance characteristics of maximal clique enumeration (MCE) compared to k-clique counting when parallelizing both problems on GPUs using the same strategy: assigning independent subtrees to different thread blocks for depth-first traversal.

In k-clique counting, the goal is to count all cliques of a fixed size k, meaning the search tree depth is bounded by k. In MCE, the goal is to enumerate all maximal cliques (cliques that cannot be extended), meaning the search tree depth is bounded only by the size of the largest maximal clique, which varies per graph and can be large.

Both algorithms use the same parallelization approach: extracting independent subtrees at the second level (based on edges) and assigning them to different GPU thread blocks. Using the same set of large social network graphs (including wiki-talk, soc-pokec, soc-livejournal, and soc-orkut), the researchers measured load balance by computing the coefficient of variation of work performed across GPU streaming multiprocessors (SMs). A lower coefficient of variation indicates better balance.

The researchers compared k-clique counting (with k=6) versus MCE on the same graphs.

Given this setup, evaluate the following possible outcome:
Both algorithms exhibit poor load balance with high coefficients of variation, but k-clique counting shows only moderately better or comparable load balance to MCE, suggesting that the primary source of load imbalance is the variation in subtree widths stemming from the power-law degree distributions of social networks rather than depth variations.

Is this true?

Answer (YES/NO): NO